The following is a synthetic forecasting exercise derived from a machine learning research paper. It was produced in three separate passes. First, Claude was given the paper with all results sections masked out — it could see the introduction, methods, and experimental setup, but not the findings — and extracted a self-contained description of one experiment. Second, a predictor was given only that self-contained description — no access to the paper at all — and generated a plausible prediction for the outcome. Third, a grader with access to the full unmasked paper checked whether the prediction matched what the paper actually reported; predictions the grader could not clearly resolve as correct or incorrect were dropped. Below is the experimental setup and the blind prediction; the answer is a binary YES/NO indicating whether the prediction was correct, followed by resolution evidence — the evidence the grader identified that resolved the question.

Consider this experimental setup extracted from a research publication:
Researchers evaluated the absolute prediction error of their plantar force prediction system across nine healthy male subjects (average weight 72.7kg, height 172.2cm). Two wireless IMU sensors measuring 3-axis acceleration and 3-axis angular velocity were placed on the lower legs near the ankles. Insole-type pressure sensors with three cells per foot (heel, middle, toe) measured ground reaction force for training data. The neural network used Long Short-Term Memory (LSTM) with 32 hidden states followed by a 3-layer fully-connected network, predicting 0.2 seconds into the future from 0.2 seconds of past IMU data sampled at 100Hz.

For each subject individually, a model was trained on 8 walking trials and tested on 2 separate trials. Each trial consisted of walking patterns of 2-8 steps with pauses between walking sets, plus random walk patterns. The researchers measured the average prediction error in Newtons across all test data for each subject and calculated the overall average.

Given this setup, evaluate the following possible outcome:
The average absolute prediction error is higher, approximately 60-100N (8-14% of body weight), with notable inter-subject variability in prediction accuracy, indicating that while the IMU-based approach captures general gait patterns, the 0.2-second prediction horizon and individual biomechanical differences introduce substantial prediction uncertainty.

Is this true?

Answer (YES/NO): NO